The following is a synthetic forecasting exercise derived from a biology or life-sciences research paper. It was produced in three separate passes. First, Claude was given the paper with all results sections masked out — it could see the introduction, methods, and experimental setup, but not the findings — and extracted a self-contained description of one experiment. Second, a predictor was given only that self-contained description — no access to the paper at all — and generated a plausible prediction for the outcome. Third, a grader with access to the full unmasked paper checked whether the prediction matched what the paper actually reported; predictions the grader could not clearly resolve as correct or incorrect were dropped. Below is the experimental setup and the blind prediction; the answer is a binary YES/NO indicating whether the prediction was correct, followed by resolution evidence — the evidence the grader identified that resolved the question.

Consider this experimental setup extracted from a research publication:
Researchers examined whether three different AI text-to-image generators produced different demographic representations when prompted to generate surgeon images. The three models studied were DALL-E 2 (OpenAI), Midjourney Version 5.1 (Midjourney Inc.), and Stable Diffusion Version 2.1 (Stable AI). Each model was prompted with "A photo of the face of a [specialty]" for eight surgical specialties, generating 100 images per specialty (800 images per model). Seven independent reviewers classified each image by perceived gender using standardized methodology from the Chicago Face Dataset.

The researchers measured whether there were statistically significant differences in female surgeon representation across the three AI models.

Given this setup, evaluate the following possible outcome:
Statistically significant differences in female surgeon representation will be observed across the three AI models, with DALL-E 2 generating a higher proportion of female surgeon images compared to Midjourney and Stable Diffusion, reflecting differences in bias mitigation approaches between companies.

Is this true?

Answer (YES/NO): YES